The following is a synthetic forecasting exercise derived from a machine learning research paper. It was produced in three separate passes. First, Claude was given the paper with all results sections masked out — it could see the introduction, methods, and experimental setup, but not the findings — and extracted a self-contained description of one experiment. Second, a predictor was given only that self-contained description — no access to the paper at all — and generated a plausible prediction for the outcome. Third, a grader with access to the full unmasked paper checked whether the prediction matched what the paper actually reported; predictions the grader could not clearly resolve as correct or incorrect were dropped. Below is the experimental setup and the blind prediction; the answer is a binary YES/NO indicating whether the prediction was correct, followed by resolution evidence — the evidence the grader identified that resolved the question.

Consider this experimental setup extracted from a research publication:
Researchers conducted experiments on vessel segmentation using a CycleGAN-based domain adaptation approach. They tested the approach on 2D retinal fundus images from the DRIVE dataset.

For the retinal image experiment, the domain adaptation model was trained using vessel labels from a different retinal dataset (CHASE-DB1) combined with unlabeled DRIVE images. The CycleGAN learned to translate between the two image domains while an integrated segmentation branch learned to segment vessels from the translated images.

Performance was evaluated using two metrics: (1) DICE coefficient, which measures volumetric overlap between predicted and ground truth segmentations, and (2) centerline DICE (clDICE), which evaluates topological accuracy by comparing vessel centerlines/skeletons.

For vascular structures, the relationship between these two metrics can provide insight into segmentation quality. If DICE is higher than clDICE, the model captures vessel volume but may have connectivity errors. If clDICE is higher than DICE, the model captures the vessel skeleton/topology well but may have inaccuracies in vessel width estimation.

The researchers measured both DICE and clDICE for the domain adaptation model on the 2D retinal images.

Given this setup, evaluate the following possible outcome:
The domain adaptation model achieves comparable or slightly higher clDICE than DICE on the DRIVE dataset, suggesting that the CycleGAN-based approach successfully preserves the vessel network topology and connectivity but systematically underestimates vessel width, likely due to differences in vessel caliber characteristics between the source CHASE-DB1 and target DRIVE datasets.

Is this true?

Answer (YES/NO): YES